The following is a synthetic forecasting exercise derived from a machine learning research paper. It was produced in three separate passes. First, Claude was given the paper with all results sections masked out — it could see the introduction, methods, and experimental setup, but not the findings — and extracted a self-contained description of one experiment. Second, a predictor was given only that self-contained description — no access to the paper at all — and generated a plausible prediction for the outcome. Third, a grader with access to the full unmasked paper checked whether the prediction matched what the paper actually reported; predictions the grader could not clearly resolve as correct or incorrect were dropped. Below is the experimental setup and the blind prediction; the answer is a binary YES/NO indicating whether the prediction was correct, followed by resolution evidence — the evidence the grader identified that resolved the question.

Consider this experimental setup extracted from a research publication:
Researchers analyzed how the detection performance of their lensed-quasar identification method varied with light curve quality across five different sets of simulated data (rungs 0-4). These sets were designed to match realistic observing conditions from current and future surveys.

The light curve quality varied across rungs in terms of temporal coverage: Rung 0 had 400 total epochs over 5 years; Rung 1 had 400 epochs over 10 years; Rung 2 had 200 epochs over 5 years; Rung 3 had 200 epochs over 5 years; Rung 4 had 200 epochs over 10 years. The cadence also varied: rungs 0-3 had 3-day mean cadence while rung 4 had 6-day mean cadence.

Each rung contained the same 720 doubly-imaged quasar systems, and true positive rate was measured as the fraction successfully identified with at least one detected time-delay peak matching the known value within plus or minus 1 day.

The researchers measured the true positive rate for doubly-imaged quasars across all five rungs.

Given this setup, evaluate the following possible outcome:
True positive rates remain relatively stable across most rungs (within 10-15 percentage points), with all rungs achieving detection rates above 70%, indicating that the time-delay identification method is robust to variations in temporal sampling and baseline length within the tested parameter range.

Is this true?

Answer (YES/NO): NO